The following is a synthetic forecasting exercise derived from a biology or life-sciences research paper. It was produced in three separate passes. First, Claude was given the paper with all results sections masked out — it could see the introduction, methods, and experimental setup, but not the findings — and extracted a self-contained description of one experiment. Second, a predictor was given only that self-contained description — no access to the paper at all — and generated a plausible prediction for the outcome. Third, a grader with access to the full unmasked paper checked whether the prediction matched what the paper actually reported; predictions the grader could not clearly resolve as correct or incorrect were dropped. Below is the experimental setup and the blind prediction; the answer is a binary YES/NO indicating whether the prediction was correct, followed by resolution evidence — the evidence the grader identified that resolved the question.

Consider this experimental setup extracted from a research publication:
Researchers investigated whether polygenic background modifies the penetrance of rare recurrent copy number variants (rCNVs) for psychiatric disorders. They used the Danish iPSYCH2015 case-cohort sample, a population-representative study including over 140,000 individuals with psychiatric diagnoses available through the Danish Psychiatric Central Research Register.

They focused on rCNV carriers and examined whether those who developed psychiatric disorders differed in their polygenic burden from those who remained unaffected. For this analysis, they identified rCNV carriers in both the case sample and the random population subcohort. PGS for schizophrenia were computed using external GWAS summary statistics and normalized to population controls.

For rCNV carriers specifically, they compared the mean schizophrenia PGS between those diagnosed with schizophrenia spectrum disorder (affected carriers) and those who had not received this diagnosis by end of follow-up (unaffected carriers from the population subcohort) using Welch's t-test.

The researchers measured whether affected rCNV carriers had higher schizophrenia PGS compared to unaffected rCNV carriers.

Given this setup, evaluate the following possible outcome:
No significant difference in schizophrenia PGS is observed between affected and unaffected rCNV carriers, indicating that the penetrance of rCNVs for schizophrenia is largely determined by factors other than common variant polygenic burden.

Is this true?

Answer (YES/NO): NO